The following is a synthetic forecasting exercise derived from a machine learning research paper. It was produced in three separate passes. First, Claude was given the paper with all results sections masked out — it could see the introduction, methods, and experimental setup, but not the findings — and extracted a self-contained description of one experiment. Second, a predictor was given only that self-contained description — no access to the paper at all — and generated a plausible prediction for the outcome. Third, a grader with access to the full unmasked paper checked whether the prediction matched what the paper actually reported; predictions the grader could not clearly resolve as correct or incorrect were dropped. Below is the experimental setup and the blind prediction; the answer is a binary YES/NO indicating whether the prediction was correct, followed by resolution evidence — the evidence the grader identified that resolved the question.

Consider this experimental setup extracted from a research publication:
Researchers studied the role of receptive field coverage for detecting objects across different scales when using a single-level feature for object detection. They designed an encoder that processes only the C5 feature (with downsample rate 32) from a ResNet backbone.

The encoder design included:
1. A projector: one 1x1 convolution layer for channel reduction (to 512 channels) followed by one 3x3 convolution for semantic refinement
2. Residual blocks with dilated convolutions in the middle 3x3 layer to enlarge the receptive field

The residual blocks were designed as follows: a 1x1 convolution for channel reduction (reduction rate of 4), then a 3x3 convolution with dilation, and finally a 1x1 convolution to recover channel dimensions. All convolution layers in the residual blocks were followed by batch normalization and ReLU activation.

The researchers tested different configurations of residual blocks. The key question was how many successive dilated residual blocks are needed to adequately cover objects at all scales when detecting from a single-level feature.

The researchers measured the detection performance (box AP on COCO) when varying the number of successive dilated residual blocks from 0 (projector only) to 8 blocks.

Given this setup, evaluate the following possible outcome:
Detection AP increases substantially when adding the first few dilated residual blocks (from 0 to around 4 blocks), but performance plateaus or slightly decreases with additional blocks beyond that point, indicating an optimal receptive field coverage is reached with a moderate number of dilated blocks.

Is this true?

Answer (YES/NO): NO